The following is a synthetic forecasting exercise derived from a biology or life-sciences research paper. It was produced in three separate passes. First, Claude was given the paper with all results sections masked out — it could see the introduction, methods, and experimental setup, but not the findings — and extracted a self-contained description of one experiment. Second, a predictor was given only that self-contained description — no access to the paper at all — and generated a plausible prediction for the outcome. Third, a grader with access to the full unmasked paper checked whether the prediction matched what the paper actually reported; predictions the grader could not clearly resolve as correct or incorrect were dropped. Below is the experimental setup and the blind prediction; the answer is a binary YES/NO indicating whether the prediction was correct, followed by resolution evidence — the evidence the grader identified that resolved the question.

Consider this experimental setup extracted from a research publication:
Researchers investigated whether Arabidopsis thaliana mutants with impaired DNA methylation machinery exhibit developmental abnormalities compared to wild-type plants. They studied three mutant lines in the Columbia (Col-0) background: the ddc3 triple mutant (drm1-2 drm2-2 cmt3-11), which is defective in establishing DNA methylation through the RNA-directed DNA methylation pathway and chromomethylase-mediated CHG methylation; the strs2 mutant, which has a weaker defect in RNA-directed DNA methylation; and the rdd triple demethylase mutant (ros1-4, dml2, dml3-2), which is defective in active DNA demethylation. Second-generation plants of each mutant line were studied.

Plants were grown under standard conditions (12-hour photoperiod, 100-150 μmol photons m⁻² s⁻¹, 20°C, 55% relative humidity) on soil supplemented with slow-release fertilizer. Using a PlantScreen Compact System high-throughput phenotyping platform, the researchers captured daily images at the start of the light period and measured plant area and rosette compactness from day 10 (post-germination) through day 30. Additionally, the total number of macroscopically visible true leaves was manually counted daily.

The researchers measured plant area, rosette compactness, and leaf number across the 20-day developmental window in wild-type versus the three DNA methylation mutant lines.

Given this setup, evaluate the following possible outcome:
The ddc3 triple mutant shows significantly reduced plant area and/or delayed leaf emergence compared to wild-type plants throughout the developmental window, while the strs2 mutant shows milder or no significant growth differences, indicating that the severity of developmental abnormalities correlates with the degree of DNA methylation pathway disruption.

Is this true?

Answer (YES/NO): NO